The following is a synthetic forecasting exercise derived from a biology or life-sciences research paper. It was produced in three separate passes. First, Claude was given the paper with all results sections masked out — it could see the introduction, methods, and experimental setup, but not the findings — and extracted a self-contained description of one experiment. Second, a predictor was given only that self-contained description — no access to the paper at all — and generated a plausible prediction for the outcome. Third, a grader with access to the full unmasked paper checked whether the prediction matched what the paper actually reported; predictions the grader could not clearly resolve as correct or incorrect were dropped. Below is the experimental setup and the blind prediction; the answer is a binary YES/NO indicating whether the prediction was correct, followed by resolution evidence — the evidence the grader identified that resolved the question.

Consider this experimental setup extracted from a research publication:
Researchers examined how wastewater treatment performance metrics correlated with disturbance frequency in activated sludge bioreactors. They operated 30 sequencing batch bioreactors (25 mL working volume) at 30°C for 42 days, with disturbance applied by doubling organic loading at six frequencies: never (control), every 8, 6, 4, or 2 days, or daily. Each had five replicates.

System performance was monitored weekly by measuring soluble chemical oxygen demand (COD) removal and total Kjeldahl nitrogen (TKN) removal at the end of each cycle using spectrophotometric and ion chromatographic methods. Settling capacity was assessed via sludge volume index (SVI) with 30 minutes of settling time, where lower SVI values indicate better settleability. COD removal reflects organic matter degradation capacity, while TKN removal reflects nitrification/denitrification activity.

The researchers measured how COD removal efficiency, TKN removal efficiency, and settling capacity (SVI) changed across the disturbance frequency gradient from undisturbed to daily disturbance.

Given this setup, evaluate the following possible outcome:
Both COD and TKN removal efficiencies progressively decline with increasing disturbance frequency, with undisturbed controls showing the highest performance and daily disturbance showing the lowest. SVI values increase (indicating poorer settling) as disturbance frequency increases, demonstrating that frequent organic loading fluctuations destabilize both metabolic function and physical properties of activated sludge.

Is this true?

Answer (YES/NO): NO